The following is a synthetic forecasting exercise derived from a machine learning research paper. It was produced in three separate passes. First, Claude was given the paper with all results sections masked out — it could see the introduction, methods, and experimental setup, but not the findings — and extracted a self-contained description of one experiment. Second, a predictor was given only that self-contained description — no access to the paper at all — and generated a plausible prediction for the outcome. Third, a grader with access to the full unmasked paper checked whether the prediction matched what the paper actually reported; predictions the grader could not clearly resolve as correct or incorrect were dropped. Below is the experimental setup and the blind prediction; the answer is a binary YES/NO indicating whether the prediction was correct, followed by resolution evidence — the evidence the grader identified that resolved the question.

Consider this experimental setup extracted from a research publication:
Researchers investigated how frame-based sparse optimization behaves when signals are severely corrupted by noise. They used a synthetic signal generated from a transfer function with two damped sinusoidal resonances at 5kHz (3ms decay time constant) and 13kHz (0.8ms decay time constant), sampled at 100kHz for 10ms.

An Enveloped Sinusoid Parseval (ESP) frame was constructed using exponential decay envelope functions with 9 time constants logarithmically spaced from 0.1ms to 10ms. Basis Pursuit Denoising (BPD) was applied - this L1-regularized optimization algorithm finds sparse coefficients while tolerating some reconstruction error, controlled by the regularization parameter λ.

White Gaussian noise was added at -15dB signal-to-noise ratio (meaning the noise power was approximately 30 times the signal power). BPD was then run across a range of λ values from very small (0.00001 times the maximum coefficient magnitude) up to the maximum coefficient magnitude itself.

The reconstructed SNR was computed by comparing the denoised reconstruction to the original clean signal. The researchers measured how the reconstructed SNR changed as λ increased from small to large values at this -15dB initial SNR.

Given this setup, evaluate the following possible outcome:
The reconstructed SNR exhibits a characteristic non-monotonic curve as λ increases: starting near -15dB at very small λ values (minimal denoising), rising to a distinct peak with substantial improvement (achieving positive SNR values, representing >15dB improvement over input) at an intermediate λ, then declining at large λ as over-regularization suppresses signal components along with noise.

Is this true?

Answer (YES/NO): NO